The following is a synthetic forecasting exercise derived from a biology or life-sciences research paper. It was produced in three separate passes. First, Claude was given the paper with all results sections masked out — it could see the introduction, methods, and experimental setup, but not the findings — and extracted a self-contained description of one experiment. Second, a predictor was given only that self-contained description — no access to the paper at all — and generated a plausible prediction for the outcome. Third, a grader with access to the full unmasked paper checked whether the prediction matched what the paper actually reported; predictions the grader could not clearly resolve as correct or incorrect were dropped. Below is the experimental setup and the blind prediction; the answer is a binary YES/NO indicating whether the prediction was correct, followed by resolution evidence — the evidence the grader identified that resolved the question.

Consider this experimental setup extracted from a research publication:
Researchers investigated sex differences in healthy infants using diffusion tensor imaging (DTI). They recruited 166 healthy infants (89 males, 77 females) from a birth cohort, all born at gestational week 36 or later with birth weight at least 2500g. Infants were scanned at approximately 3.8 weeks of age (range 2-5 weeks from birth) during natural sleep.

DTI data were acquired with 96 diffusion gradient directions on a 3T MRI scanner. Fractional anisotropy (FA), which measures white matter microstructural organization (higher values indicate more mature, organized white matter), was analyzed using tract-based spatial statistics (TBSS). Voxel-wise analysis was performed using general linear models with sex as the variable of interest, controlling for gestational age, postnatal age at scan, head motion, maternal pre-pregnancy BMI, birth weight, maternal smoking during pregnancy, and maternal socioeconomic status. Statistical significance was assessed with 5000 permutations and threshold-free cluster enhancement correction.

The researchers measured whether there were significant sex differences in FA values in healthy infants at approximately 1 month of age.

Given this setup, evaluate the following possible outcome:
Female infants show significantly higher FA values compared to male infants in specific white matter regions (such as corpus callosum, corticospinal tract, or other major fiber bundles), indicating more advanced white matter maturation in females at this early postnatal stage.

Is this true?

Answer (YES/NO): NO